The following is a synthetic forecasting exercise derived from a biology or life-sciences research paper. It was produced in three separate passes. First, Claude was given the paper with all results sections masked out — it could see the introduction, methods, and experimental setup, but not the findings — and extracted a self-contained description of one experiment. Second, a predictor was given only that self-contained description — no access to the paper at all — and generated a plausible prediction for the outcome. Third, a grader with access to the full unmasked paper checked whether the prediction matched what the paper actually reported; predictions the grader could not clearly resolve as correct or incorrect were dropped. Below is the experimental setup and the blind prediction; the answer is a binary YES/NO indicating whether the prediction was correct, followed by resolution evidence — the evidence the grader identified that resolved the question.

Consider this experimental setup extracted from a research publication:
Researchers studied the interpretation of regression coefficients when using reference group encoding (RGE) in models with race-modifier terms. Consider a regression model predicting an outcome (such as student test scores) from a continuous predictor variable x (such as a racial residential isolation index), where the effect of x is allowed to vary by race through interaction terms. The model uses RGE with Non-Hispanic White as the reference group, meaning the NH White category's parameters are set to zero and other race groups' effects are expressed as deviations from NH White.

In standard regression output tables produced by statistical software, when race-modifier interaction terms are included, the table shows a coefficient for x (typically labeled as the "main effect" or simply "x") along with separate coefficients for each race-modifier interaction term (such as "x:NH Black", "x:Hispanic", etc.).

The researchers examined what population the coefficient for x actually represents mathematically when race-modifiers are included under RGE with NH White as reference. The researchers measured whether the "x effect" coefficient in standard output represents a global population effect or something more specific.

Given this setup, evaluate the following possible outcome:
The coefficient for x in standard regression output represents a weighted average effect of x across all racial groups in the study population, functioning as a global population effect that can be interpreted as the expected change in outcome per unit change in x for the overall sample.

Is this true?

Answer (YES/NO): NO